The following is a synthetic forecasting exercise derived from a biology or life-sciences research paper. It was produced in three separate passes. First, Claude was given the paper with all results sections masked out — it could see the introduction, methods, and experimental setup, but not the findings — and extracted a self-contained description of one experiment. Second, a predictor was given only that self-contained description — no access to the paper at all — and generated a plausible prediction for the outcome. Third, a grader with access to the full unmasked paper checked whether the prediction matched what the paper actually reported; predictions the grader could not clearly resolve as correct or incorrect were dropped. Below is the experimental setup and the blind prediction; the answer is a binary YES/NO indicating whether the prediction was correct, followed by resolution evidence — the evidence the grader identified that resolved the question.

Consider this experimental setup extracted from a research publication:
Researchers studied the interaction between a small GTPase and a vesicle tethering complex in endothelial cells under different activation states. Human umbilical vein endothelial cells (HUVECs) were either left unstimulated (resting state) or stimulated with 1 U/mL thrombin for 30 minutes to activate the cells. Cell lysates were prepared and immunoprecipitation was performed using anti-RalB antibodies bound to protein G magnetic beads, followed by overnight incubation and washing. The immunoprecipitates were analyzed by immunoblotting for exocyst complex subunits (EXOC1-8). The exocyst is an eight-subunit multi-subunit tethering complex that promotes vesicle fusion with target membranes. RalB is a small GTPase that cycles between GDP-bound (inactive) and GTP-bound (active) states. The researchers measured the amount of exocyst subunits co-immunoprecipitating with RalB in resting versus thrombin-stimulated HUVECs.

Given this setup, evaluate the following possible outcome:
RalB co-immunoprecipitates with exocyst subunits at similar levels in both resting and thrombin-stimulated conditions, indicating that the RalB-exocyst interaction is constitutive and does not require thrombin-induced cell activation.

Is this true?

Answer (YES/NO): NO